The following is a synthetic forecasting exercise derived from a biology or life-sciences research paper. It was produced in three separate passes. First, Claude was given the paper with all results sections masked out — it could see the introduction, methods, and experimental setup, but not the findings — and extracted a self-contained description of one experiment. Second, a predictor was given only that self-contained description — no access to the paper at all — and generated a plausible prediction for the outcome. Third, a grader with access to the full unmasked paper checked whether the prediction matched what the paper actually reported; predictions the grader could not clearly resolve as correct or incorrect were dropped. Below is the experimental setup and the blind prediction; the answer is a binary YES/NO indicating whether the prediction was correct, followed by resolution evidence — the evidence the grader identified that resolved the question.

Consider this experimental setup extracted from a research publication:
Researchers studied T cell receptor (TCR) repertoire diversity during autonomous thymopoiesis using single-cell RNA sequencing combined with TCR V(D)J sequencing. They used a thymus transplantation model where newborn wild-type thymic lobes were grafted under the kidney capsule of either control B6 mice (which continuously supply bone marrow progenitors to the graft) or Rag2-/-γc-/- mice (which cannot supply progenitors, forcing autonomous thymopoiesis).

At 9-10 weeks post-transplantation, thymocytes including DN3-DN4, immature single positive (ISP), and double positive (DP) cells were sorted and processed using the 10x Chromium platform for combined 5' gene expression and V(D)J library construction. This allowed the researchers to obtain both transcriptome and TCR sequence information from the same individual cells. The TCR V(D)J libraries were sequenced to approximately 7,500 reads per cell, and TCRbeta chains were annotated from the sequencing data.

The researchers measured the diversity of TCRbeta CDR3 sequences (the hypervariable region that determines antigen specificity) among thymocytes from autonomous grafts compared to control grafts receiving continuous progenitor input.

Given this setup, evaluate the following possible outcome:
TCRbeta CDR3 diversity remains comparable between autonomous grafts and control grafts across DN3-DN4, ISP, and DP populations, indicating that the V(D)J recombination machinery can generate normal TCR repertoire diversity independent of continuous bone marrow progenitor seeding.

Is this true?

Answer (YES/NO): NO